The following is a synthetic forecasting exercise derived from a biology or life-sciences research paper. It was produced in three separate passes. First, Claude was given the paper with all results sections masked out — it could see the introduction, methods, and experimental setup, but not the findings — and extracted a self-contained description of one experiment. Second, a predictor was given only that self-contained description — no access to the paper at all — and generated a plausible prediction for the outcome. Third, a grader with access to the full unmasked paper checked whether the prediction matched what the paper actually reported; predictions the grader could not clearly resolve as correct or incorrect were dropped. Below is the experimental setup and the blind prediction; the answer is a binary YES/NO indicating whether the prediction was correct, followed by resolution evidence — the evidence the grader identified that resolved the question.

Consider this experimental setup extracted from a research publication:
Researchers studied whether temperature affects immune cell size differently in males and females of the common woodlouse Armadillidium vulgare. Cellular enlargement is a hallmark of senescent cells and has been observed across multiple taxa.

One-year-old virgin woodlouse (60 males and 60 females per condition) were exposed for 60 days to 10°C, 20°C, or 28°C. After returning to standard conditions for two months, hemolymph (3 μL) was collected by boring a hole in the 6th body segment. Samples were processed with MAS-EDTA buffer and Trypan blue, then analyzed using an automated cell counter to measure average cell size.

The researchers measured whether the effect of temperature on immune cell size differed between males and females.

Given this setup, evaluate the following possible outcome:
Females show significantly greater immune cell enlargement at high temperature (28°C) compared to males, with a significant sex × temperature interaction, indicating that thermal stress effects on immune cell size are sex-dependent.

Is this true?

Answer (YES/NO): NO